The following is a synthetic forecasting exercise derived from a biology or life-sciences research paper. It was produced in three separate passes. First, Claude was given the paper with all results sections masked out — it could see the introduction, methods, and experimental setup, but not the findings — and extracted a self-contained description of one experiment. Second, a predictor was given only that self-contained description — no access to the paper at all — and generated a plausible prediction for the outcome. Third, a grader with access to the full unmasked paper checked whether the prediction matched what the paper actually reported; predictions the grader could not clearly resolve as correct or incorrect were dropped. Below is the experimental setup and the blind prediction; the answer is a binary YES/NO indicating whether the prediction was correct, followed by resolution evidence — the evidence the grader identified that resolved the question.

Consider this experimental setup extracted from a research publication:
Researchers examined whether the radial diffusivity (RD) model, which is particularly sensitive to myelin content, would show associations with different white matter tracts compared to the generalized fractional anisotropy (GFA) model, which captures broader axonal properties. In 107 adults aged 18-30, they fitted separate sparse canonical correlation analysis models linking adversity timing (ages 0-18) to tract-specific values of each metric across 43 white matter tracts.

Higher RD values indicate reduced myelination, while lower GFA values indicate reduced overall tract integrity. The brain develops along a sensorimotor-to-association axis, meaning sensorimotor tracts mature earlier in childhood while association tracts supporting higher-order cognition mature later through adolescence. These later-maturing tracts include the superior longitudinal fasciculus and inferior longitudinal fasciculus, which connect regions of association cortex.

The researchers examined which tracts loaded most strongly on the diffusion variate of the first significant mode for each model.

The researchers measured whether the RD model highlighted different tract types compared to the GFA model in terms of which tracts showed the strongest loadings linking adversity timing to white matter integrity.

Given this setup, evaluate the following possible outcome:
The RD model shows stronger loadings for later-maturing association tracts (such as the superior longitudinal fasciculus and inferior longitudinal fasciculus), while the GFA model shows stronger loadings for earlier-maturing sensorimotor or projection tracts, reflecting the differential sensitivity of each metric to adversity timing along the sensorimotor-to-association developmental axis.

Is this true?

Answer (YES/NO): NO